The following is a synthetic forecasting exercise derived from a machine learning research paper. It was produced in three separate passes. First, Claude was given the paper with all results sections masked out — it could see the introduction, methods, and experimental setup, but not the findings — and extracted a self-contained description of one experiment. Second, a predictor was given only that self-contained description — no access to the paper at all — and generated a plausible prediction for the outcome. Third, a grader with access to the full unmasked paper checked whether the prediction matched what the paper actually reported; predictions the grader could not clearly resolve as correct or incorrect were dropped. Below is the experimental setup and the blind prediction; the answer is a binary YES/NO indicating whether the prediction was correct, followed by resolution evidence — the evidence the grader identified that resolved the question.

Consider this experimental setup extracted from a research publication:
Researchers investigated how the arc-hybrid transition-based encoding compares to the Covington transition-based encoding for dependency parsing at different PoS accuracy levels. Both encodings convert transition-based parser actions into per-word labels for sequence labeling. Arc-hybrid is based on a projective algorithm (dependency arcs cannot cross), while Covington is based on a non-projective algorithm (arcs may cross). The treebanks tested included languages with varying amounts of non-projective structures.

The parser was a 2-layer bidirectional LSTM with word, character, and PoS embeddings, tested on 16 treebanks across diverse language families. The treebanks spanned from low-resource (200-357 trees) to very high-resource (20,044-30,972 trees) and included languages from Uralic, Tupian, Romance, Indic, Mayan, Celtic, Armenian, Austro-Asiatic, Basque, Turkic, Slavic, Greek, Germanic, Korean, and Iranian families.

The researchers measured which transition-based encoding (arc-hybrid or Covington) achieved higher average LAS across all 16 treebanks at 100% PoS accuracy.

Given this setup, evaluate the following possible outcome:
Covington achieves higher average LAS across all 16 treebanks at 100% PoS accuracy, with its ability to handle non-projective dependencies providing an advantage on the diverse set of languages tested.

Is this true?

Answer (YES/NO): NO